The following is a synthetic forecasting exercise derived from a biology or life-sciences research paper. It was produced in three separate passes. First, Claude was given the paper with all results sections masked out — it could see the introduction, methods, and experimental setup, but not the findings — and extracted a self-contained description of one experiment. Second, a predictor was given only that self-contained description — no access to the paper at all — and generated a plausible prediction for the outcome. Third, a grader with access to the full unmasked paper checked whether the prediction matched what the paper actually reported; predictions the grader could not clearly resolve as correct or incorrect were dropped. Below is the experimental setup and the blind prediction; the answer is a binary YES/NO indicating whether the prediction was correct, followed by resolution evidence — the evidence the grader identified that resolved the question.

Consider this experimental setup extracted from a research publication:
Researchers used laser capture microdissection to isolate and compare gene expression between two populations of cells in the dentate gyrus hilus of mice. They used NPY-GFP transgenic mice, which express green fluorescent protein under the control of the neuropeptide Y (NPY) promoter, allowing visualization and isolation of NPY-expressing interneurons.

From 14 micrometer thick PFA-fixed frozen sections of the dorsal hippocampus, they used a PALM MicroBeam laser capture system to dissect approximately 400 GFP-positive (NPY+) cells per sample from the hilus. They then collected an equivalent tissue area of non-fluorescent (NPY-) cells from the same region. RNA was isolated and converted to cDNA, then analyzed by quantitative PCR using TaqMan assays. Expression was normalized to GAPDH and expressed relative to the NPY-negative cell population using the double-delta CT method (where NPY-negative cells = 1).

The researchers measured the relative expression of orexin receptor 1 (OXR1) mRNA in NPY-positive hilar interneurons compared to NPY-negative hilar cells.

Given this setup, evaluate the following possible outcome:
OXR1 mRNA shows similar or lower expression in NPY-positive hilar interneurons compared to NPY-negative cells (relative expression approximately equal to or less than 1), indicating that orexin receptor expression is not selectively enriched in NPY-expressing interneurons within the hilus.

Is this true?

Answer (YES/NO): YES